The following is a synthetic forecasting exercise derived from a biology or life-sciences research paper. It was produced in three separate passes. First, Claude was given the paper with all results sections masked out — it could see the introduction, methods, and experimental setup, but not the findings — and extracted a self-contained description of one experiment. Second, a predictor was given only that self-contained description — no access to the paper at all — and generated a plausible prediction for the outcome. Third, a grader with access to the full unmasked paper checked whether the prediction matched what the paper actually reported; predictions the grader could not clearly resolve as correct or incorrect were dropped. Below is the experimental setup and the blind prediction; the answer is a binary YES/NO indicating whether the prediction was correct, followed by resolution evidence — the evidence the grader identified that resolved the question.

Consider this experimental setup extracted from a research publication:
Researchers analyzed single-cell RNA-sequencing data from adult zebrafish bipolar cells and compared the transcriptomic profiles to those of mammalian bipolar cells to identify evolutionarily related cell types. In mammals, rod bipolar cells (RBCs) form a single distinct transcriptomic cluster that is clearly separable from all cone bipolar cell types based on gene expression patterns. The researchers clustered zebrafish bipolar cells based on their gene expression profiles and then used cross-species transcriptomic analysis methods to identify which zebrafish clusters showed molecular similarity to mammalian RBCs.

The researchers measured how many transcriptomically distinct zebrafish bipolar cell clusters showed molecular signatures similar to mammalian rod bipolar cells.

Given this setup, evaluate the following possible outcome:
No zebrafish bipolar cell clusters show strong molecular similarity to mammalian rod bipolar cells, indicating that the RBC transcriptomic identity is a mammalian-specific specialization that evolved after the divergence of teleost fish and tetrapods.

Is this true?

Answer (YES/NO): NO